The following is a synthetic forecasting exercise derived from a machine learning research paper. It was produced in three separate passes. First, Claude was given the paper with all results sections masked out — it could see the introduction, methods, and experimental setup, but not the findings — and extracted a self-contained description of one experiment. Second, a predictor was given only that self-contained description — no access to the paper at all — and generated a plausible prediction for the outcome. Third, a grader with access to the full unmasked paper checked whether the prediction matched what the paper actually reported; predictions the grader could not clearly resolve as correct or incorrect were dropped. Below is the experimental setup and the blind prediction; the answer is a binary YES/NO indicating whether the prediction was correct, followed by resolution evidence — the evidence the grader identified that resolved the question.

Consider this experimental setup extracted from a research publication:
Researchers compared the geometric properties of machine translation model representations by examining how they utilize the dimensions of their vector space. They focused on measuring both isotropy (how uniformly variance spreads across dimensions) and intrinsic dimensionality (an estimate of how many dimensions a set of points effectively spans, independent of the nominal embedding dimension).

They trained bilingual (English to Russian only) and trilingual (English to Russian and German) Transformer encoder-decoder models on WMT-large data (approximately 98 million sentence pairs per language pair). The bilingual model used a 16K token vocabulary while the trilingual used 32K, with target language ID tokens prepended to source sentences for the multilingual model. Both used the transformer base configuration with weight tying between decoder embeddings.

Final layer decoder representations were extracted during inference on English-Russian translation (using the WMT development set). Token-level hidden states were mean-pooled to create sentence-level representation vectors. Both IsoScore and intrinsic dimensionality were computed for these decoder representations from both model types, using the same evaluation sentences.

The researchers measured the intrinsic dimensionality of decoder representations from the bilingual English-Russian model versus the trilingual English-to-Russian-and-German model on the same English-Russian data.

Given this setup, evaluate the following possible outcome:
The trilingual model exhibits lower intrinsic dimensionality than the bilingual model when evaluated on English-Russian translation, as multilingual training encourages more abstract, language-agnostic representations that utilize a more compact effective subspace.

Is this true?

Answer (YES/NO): NO